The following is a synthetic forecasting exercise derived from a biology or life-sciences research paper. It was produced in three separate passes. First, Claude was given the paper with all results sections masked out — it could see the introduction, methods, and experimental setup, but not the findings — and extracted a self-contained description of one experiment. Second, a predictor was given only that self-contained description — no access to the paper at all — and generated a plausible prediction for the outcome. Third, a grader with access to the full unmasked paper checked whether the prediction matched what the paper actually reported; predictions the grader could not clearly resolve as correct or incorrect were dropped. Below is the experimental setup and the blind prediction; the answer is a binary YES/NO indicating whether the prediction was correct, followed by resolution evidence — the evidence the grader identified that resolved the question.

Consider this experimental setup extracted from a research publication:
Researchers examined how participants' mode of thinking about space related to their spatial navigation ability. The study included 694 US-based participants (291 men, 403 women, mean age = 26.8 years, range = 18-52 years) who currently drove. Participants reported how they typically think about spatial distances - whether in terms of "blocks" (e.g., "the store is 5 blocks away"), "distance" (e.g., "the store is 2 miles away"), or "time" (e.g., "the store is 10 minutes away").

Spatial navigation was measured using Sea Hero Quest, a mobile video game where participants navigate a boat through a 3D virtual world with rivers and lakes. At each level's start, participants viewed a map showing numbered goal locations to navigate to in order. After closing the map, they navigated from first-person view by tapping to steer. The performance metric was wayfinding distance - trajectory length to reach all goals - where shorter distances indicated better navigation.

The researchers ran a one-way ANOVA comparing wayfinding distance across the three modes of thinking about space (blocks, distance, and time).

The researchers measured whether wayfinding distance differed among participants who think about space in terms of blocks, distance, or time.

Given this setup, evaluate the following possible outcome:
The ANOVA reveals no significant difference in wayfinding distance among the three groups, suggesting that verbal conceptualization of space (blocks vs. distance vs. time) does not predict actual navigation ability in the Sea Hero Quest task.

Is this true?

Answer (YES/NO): YES